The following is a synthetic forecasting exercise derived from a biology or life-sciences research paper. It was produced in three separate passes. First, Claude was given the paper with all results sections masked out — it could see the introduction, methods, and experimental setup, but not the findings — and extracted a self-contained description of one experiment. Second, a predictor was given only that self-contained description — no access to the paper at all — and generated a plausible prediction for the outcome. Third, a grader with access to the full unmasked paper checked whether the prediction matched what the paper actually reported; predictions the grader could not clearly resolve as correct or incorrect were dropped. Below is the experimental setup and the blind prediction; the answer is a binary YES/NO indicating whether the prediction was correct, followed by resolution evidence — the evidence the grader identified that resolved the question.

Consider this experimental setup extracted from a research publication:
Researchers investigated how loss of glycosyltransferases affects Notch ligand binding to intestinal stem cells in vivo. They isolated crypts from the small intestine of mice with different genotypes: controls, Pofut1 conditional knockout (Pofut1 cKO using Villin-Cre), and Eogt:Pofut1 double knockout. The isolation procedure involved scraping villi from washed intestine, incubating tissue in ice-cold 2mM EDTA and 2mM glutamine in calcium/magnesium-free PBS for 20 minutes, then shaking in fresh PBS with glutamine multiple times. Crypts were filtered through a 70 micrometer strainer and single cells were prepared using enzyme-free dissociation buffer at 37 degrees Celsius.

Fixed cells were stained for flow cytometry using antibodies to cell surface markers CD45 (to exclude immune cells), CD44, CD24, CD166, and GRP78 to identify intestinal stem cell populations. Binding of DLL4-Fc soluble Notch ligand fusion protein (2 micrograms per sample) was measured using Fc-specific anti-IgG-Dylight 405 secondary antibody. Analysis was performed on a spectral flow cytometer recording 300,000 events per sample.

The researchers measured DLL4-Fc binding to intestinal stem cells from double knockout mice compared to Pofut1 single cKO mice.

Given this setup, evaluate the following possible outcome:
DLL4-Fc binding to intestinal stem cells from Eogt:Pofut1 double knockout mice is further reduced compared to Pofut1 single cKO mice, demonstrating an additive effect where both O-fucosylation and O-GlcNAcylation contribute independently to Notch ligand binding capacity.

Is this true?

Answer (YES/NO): NO